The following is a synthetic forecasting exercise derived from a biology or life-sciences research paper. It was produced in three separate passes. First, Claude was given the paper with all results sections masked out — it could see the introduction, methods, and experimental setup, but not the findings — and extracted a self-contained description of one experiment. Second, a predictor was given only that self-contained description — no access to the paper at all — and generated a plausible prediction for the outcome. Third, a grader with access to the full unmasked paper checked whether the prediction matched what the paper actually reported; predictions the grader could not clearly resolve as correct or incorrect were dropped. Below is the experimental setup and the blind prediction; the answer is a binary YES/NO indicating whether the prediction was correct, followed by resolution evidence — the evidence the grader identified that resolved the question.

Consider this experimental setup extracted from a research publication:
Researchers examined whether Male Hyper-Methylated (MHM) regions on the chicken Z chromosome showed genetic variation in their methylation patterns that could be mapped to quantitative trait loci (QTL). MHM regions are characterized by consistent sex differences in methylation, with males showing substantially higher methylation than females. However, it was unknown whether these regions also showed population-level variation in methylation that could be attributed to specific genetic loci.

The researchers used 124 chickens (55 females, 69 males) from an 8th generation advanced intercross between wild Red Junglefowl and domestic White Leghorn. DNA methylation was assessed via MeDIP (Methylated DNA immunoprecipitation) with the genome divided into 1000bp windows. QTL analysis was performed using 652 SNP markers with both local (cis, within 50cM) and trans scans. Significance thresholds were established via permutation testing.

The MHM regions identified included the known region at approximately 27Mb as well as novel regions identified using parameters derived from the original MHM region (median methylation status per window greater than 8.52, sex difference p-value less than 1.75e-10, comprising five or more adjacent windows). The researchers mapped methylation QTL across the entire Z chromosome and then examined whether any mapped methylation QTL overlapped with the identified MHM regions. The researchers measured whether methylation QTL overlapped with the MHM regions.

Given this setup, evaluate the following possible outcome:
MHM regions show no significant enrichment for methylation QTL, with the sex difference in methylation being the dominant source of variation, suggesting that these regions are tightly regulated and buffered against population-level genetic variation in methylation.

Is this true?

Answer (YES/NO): YES